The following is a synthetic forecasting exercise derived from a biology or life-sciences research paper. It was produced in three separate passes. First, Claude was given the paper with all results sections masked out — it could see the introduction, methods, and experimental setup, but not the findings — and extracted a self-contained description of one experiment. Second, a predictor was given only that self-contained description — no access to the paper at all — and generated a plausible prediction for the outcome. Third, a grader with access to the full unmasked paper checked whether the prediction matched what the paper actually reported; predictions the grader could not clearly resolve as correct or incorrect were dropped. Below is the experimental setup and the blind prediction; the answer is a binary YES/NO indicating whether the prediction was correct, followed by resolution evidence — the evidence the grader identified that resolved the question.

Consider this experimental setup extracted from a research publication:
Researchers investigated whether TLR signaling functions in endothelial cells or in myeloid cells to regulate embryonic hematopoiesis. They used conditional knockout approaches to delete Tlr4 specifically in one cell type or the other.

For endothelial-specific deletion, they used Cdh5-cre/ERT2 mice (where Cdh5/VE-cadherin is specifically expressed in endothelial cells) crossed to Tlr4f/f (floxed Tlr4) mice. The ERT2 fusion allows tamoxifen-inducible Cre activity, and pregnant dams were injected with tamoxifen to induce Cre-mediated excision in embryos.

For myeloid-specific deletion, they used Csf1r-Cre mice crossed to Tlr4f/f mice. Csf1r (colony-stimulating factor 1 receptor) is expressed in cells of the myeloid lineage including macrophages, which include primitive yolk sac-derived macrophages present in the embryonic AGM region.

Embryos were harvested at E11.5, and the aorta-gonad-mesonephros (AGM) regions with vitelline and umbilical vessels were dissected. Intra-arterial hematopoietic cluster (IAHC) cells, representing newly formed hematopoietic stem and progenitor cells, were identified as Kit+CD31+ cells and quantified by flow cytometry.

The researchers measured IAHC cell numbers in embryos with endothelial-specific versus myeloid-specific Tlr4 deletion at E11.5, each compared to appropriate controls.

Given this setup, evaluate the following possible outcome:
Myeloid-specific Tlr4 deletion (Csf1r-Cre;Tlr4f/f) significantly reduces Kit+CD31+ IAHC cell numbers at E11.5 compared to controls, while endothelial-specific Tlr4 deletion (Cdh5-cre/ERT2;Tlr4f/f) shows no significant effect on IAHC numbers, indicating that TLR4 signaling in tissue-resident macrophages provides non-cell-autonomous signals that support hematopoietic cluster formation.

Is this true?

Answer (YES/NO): NO